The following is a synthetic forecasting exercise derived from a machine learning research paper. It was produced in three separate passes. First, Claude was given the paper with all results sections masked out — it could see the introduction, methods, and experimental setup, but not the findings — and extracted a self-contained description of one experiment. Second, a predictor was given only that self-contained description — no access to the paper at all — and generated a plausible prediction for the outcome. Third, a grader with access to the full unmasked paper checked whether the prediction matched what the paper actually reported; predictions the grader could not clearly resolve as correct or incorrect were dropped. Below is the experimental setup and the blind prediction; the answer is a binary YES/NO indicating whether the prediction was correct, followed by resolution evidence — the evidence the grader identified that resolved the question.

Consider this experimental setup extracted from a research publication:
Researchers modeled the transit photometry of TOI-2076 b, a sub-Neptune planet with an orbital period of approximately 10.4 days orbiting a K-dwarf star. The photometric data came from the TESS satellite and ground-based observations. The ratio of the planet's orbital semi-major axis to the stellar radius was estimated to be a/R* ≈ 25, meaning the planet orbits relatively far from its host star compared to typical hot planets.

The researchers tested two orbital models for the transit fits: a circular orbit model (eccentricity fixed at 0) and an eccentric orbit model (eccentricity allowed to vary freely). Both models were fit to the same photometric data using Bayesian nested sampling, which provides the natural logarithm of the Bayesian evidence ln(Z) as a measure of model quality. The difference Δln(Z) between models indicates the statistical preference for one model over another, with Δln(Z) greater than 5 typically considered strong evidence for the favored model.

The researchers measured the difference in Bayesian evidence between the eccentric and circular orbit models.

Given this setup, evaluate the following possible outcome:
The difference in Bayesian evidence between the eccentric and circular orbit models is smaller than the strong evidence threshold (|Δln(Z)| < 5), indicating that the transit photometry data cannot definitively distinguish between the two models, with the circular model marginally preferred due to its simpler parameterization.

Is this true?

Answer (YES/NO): NO